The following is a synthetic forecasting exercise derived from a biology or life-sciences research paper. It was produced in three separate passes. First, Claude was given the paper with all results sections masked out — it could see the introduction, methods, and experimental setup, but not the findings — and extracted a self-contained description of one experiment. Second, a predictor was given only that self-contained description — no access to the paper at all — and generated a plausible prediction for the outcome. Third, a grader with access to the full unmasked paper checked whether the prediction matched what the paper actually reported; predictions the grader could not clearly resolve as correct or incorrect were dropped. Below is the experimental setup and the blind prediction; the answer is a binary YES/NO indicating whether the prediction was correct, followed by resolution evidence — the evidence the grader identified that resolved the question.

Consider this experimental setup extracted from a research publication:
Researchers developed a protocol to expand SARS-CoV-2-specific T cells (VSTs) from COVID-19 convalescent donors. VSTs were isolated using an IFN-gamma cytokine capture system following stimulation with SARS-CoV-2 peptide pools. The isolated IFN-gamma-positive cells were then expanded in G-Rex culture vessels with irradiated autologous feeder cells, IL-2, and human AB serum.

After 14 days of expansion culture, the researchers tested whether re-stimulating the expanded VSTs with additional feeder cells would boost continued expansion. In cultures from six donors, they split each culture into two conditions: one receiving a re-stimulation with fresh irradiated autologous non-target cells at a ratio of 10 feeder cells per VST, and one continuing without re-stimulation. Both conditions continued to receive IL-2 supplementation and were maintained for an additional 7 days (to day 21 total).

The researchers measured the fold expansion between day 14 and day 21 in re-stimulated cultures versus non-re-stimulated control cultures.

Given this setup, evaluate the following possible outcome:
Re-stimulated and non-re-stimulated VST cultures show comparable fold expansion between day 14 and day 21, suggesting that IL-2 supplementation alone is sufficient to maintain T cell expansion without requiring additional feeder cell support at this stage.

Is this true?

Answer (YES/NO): NO